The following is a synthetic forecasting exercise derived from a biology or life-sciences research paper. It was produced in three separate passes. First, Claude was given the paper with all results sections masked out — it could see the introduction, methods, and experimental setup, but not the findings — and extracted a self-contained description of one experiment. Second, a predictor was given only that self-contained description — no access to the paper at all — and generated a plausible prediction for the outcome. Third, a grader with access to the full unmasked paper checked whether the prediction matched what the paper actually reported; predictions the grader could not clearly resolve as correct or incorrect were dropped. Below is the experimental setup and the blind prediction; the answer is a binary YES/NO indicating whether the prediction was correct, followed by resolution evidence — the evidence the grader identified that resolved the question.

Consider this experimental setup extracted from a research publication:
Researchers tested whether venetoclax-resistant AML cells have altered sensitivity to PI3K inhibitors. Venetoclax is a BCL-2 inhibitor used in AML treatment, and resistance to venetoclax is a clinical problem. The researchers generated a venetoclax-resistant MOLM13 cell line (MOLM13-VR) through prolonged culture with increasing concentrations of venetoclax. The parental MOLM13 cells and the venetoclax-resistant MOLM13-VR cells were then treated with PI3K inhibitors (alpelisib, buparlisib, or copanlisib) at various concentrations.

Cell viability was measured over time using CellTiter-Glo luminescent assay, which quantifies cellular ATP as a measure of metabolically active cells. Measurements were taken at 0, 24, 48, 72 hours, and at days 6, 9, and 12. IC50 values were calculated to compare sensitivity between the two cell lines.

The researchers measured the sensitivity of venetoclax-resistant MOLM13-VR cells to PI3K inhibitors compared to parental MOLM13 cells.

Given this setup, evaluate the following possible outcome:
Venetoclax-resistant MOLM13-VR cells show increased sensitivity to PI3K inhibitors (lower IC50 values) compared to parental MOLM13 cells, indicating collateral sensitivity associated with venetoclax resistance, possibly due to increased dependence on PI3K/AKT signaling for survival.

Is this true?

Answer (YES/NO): NO